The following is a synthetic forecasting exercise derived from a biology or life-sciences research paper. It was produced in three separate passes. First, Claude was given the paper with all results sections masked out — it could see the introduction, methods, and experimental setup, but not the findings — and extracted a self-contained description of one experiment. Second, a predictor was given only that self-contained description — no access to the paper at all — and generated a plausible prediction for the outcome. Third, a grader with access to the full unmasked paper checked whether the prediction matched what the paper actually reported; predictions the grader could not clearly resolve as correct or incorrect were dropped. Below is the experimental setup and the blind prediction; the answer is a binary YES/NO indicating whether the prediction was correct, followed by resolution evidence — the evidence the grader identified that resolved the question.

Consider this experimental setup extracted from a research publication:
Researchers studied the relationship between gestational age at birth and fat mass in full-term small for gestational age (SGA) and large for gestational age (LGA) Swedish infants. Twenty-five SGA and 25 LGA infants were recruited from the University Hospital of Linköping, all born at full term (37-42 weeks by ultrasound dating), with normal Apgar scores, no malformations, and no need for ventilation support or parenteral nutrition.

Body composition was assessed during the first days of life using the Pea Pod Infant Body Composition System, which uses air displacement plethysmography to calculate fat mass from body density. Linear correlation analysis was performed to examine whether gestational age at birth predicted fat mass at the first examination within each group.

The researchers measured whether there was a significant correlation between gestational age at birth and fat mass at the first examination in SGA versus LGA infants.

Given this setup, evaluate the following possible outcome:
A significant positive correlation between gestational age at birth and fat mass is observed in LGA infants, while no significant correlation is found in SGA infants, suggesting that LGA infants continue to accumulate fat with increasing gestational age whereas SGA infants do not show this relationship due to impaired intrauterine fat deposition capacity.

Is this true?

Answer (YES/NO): YES